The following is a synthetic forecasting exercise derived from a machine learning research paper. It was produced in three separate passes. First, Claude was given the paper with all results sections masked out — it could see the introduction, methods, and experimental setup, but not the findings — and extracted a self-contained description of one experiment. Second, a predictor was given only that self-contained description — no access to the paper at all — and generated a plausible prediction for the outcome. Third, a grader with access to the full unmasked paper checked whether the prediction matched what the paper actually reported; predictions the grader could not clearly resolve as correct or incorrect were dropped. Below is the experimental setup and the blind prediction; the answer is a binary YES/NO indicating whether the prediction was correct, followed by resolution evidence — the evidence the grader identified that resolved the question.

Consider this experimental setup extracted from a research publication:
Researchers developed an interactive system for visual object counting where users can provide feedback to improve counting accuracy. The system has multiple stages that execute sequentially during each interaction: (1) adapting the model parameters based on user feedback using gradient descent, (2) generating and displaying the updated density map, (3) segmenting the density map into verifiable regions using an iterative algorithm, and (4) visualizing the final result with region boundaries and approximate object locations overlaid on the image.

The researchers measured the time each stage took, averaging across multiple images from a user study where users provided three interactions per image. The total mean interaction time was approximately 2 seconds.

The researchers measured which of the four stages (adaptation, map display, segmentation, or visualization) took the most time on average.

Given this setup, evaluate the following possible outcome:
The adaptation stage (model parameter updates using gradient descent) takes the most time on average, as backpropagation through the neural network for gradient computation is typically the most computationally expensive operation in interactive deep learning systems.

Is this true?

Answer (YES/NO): NO